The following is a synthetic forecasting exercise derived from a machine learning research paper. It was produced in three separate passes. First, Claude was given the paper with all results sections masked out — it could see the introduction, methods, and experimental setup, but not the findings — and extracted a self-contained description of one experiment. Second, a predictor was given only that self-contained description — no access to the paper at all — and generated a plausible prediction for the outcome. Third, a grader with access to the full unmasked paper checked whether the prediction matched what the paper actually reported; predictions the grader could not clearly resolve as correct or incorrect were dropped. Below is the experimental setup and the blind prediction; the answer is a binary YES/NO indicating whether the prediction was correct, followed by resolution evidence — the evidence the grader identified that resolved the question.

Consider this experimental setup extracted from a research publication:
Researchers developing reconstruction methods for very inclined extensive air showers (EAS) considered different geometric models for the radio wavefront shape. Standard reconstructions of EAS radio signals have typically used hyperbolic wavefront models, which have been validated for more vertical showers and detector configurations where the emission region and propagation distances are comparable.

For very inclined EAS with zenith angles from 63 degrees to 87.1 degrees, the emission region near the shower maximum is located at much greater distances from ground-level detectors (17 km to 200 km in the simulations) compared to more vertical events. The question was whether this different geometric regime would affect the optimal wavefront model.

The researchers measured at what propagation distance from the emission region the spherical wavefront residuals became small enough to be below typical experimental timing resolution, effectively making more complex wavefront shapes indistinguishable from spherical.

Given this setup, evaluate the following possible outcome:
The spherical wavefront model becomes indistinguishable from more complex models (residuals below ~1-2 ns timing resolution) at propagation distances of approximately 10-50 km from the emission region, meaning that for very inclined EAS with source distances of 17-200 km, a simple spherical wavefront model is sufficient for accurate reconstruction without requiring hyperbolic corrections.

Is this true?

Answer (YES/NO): NO